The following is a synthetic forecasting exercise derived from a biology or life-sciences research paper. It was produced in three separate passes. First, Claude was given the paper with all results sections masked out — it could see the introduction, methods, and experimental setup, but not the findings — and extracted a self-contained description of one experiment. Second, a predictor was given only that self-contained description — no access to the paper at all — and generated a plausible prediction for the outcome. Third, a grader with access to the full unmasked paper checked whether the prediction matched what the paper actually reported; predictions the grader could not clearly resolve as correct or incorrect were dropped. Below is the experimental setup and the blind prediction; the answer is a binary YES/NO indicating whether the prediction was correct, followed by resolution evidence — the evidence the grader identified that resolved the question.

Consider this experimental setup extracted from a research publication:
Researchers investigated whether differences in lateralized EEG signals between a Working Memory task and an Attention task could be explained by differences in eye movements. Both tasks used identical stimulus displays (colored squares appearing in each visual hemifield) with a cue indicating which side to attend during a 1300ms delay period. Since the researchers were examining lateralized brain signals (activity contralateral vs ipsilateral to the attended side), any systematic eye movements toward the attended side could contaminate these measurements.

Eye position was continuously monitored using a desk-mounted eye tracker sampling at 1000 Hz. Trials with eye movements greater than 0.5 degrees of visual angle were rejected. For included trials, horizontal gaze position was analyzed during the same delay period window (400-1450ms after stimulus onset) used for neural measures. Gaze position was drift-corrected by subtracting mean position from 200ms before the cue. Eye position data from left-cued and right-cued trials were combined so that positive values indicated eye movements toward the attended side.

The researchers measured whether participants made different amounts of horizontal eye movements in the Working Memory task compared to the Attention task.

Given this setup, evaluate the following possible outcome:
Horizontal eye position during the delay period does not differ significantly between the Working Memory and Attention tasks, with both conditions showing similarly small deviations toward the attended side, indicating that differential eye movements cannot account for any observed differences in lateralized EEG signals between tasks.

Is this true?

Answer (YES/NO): NO